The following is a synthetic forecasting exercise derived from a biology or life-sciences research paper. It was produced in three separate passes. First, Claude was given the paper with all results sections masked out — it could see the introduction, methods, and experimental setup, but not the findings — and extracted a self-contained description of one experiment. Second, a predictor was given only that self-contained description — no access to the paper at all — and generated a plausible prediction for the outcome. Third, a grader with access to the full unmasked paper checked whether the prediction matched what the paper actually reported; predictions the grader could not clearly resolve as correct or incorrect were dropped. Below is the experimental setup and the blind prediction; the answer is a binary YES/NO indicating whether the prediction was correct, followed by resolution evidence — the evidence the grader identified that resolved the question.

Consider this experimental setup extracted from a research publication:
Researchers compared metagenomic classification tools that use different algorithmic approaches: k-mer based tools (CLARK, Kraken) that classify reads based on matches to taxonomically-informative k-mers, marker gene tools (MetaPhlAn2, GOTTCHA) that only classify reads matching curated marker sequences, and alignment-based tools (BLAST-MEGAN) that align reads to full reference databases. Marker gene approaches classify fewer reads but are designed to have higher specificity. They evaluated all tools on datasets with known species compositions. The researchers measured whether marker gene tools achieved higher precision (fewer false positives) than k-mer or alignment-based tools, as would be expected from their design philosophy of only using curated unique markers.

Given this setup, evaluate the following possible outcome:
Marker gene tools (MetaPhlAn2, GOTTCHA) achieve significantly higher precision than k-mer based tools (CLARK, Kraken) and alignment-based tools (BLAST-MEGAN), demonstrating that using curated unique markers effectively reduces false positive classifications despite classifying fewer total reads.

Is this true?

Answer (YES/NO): NO